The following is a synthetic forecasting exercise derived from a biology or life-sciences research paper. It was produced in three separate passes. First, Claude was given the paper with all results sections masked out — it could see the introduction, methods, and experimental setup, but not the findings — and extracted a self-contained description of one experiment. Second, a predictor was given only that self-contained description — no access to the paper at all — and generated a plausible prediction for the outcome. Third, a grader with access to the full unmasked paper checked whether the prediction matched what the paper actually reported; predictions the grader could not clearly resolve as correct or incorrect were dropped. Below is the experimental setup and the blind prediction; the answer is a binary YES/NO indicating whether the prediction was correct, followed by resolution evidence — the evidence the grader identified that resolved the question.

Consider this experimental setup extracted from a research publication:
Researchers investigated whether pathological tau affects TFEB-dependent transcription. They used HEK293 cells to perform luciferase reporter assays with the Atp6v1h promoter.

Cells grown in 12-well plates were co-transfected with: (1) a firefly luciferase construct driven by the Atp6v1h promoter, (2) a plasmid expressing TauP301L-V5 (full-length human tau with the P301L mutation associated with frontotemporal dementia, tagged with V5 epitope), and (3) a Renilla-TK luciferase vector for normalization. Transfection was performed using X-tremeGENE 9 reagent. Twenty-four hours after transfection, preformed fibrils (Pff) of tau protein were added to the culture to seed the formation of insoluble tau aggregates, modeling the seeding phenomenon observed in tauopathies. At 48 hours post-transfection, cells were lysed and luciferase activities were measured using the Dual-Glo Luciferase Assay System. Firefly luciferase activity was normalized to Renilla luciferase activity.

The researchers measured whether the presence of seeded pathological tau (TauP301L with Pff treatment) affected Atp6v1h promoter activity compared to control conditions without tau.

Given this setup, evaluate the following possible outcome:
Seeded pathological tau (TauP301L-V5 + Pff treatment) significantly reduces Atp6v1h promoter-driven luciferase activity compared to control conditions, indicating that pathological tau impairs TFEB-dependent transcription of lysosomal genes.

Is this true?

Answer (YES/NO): NO